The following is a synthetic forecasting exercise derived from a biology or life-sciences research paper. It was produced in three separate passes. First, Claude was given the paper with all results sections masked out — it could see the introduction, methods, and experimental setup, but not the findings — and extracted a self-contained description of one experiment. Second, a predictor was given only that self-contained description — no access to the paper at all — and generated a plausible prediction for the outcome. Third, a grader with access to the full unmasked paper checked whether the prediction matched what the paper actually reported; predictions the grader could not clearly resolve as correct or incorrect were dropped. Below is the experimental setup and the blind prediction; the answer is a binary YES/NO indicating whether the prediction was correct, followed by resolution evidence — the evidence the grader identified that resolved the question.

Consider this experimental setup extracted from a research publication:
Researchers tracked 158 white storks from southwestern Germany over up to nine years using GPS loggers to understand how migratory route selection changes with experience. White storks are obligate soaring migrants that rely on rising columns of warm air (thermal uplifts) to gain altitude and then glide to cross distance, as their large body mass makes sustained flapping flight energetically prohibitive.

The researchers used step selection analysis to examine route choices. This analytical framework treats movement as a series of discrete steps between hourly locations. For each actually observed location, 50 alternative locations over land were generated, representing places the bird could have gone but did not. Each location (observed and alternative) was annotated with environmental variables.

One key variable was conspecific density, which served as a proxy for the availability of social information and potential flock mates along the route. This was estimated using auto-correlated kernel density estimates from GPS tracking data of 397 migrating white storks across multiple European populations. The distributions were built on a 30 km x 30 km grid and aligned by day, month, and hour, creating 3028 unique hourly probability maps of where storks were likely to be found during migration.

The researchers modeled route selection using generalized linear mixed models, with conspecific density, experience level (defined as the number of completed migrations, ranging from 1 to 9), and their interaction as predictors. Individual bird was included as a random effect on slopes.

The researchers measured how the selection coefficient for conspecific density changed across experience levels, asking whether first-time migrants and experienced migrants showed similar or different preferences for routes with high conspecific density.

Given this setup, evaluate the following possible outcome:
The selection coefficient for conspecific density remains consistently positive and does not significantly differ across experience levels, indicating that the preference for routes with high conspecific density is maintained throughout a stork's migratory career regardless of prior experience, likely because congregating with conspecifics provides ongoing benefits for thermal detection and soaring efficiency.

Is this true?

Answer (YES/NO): NO